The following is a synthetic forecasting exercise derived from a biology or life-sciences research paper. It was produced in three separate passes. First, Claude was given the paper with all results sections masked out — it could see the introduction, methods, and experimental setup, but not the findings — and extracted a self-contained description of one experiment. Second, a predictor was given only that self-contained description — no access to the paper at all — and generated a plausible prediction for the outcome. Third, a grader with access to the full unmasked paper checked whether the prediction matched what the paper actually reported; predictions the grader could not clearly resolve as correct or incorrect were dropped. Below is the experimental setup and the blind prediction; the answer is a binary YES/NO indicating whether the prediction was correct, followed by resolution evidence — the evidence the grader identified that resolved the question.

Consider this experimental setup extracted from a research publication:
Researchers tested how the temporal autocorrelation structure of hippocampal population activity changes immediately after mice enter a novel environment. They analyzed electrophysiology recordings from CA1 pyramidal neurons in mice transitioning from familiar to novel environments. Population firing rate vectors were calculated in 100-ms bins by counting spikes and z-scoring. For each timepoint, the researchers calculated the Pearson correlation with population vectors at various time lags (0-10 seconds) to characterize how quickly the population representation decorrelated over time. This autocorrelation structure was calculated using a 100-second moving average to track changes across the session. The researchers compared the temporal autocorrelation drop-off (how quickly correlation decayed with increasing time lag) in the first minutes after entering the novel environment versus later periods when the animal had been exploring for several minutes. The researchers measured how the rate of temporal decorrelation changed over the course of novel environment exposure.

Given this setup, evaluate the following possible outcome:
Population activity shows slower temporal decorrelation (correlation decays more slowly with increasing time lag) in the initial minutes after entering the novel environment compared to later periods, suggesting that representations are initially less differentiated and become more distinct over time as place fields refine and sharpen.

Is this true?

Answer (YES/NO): NO